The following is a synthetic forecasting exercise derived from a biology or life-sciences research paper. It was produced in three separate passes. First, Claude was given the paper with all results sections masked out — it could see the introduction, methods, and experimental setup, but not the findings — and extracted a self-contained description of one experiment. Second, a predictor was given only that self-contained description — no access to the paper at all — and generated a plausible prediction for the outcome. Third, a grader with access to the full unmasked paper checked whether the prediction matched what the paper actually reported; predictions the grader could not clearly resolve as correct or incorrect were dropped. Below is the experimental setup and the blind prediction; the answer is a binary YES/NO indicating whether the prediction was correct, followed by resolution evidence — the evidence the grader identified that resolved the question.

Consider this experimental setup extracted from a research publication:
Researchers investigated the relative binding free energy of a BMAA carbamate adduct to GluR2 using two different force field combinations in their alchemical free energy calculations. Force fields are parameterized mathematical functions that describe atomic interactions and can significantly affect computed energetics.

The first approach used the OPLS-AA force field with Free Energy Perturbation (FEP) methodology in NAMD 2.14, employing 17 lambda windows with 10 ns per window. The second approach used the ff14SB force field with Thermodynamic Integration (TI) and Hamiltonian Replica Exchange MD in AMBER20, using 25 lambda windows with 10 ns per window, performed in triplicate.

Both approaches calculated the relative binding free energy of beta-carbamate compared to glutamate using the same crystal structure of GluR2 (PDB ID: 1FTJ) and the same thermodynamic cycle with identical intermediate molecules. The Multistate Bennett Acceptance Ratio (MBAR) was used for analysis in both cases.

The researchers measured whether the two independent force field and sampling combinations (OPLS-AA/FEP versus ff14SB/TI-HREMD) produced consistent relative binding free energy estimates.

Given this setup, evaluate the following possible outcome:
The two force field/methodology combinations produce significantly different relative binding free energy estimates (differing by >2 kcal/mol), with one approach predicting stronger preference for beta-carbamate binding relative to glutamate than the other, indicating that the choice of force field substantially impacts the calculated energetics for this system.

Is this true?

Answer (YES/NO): NO